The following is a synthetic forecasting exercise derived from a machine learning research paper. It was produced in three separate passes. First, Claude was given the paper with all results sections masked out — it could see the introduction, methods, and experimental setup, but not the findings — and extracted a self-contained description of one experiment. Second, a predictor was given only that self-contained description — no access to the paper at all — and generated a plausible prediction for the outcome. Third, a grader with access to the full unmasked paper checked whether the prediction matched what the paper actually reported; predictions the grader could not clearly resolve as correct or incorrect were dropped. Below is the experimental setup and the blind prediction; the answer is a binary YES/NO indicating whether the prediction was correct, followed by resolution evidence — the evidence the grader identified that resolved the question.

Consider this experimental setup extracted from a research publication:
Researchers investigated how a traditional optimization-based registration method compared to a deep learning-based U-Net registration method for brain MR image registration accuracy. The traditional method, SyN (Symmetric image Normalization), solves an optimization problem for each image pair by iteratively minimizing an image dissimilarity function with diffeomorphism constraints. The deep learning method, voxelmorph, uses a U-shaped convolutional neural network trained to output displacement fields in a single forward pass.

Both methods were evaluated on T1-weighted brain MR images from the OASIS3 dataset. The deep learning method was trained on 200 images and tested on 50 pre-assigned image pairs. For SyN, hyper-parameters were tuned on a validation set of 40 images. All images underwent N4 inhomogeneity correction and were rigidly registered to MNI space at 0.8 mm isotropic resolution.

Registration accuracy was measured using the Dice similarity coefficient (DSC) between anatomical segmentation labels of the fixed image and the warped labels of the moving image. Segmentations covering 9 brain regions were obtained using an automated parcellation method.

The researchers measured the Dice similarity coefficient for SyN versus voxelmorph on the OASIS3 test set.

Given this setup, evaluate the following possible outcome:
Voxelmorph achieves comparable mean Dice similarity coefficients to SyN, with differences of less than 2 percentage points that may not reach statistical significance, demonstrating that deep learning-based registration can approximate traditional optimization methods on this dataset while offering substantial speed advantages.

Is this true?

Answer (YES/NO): NO